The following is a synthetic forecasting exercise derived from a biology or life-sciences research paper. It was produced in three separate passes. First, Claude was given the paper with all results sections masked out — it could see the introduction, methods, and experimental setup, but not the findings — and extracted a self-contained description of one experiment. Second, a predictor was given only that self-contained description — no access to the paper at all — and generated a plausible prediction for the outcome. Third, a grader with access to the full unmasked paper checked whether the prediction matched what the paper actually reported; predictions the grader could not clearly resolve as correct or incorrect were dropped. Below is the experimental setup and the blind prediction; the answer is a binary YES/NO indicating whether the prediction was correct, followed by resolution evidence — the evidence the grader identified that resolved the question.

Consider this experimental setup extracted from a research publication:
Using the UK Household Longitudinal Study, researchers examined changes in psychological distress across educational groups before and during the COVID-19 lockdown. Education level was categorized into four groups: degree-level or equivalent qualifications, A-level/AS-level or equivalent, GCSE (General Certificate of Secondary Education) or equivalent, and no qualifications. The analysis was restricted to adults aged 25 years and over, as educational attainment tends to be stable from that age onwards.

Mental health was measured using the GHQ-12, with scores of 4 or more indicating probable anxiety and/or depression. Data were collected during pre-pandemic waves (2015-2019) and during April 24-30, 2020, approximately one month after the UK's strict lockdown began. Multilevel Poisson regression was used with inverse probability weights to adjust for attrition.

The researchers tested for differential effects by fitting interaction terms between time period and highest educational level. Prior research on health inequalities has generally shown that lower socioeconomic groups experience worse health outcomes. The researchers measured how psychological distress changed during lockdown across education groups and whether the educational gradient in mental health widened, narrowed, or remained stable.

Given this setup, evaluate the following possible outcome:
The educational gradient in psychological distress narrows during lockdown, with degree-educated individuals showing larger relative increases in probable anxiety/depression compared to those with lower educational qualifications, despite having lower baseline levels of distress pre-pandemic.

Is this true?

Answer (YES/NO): YES